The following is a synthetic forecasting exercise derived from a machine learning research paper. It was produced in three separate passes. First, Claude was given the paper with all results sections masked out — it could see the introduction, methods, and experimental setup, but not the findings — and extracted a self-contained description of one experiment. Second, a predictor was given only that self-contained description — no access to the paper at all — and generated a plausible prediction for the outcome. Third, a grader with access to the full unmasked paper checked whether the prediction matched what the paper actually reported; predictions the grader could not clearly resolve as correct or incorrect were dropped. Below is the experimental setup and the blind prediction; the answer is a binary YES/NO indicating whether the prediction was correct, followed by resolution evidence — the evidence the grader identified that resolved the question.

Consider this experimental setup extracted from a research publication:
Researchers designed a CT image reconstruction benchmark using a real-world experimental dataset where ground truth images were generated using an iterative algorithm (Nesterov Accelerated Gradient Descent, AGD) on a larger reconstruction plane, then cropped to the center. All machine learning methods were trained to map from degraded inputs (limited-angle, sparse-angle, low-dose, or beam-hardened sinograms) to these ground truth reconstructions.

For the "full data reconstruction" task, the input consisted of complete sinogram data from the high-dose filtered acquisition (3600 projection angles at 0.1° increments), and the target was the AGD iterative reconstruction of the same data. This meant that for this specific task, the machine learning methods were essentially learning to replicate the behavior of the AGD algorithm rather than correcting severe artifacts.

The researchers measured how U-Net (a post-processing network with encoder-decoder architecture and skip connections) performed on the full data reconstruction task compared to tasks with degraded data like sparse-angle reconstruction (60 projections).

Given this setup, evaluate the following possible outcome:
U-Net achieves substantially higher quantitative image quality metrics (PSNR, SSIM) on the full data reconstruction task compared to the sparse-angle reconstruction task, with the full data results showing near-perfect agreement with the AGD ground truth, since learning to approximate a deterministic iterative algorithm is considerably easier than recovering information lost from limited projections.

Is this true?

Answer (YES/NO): NO